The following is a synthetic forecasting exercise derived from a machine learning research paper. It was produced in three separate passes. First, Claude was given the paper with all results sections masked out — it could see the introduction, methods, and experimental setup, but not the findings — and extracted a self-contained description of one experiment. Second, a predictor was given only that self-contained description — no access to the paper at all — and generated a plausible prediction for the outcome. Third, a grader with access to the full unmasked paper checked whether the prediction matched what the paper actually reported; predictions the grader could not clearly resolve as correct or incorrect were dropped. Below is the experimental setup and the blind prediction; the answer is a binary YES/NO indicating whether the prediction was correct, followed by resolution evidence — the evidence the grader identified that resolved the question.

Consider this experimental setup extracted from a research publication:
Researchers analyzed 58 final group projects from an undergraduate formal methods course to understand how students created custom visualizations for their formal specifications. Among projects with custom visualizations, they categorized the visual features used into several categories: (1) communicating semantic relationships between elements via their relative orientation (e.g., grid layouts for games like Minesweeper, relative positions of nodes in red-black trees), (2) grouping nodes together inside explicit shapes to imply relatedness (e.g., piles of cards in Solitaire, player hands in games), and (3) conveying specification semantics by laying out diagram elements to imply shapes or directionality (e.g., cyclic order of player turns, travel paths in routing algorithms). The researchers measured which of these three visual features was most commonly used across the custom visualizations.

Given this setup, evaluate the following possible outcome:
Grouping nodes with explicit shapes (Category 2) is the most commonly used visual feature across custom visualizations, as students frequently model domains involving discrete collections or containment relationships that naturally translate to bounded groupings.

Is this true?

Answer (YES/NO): NO